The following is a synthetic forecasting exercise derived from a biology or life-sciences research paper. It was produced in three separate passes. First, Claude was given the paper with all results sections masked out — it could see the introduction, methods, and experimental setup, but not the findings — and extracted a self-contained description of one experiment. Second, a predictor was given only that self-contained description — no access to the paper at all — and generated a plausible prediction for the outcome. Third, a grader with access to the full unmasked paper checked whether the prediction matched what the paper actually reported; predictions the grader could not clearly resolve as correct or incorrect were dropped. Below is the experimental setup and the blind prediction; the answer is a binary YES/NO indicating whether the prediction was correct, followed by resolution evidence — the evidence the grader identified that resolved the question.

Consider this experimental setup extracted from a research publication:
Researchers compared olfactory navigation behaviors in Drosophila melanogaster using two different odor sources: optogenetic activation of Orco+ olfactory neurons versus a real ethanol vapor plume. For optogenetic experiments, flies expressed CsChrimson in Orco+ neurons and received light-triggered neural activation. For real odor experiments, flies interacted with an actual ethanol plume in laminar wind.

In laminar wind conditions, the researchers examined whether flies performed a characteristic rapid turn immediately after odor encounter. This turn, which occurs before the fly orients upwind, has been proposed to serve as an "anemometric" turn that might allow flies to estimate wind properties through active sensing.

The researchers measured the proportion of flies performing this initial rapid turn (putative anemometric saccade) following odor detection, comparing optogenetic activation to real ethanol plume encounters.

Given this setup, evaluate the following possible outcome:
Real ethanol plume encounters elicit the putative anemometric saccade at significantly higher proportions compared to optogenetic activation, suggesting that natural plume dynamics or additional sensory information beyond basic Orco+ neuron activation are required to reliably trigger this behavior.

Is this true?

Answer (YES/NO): NO